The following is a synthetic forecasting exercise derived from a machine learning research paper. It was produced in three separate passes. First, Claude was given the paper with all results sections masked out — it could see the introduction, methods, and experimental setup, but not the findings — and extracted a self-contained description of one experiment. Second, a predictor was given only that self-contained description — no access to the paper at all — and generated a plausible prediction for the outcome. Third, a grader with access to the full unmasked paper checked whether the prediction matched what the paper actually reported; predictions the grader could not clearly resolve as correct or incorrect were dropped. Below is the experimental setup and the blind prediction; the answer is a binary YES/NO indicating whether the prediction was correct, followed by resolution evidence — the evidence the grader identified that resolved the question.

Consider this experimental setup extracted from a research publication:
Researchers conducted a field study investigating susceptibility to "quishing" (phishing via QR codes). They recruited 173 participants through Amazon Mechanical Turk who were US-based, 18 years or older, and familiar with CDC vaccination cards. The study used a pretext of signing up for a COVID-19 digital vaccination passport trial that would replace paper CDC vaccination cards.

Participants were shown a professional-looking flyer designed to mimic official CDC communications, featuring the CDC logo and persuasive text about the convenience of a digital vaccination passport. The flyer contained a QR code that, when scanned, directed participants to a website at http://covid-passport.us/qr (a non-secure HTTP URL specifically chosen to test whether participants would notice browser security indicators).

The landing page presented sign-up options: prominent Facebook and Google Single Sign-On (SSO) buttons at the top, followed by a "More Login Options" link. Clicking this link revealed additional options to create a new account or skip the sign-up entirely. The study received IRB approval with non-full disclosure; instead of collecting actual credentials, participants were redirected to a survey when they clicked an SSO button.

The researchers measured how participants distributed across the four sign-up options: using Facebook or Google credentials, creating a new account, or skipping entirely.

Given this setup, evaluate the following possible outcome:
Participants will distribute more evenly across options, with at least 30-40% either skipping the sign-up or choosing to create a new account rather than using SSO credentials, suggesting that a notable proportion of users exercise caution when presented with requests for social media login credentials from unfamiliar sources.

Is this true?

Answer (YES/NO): NO